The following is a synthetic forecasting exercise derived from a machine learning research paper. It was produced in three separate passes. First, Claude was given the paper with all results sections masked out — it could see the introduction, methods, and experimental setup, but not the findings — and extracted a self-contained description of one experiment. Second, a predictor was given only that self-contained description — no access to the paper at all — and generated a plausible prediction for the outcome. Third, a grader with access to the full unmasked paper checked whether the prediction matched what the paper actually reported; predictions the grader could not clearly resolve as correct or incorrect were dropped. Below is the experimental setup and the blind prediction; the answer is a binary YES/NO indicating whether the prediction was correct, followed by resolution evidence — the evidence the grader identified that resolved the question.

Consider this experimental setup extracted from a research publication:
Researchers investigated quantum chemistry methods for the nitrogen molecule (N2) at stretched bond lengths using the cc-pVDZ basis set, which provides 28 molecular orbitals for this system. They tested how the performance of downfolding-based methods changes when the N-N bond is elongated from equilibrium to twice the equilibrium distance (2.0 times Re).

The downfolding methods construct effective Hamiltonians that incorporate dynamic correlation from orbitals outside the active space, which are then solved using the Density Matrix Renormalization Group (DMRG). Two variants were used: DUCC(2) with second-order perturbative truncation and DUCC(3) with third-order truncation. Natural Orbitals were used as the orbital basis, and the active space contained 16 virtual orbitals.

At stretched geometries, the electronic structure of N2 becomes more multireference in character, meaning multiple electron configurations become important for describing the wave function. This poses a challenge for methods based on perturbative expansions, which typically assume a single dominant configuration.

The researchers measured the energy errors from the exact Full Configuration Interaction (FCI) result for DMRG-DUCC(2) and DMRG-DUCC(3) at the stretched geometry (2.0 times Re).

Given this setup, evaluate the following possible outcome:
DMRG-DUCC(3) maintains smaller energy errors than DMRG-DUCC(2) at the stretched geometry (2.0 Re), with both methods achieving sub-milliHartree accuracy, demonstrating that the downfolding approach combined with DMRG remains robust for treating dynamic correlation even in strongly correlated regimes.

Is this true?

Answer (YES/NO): NO